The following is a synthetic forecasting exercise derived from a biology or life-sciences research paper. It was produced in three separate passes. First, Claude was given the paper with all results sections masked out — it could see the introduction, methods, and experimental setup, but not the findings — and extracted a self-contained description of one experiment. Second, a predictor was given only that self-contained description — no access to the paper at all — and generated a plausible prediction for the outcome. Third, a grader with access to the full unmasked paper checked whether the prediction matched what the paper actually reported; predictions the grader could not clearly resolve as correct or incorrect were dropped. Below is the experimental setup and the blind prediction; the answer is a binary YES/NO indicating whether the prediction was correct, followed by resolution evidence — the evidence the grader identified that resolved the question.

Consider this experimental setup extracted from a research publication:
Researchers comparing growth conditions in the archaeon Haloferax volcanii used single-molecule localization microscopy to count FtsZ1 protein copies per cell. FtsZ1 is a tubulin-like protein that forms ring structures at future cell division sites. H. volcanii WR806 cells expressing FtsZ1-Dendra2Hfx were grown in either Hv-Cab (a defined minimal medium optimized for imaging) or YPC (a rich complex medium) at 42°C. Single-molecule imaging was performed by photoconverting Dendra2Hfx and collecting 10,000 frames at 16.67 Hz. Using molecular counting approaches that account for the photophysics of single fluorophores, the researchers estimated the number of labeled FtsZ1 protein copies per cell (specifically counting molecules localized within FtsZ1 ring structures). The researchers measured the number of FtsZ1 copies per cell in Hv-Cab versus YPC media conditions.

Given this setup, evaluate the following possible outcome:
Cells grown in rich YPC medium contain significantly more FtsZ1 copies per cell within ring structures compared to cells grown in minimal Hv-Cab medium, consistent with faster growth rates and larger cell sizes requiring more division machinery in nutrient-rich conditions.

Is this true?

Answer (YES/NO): NO